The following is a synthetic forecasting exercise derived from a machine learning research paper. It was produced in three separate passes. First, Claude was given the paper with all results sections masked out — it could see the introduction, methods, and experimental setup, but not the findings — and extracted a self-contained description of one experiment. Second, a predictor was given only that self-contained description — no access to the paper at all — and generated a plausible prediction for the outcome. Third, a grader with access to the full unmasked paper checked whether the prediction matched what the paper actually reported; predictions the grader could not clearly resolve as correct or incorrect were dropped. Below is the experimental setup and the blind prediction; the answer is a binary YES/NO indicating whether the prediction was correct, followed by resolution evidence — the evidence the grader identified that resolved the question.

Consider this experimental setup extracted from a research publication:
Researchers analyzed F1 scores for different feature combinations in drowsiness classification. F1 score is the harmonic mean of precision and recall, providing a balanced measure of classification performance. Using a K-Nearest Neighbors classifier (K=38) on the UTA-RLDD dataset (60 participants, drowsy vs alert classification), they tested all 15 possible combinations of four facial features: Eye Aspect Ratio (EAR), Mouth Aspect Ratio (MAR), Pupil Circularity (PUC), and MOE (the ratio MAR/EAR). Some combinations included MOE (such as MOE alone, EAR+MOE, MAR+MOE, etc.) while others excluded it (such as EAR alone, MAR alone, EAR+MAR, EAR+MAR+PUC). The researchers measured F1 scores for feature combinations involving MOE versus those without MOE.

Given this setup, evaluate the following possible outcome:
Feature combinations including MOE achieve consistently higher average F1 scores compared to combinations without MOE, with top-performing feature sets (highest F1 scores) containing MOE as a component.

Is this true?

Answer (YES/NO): YES